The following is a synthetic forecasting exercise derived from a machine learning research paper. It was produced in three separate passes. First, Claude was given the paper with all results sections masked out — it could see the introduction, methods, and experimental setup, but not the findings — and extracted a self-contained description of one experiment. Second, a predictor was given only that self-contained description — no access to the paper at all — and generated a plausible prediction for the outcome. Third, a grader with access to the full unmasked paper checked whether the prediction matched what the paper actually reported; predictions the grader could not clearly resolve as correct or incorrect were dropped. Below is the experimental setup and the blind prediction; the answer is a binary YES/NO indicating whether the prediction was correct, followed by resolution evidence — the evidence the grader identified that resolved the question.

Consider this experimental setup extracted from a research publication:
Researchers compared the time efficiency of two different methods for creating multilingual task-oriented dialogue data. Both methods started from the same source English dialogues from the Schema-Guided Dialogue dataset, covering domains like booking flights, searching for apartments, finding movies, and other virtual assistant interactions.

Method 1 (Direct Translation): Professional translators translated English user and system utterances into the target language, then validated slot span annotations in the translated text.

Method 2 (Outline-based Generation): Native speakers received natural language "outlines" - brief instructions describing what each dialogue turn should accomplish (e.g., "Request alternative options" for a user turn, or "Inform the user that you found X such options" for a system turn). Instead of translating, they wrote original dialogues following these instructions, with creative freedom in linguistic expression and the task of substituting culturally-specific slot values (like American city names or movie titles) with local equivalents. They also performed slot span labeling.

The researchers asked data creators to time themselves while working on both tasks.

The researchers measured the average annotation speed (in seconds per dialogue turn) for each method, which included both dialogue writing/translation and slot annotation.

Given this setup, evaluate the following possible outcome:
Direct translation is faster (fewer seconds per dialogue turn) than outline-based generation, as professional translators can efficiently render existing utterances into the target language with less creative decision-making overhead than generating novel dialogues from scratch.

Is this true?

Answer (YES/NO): NO